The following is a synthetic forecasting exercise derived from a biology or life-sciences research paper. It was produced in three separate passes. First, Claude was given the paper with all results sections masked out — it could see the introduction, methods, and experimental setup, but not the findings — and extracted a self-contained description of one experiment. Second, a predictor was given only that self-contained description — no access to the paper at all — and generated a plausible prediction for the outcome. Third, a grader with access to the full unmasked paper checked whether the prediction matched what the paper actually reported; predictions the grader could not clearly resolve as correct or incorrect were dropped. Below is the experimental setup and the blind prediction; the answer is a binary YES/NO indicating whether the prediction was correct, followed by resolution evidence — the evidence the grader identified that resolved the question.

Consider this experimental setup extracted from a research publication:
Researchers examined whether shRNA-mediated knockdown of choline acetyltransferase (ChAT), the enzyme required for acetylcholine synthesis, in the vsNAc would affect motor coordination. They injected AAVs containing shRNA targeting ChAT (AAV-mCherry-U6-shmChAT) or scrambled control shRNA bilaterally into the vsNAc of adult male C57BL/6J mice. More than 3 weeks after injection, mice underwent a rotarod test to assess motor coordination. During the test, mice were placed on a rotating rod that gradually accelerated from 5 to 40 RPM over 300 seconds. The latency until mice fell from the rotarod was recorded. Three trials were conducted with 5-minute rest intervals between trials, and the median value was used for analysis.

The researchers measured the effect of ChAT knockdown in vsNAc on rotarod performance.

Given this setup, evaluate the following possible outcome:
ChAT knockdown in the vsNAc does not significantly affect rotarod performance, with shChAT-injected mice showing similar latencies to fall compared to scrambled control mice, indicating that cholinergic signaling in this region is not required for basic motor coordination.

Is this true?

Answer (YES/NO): YES